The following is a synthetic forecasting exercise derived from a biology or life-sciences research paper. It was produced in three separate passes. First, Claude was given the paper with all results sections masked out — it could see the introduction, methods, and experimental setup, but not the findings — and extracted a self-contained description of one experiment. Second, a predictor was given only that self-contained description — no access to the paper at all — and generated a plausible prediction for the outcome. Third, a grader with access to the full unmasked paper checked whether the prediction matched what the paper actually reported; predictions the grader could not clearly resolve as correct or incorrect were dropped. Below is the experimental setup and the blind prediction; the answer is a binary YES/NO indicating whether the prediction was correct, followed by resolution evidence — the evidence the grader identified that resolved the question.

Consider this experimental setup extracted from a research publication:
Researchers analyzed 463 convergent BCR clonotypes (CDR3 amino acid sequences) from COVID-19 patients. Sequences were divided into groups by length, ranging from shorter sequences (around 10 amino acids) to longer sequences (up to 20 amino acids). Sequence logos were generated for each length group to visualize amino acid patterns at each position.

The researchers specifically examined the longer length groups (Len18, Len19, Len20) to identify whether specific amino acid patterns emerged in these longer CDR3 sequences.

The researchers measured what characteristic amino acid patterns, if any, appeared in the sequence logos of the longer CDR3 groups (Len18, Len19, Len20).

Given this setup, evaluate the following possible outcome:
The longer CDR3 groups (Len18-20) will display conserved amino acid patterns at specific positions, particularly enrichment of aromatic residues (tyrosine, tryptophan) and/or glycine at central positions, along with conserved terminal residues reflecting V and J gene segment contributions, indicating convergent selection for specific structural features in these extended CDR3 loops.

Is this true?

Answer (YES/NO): NO